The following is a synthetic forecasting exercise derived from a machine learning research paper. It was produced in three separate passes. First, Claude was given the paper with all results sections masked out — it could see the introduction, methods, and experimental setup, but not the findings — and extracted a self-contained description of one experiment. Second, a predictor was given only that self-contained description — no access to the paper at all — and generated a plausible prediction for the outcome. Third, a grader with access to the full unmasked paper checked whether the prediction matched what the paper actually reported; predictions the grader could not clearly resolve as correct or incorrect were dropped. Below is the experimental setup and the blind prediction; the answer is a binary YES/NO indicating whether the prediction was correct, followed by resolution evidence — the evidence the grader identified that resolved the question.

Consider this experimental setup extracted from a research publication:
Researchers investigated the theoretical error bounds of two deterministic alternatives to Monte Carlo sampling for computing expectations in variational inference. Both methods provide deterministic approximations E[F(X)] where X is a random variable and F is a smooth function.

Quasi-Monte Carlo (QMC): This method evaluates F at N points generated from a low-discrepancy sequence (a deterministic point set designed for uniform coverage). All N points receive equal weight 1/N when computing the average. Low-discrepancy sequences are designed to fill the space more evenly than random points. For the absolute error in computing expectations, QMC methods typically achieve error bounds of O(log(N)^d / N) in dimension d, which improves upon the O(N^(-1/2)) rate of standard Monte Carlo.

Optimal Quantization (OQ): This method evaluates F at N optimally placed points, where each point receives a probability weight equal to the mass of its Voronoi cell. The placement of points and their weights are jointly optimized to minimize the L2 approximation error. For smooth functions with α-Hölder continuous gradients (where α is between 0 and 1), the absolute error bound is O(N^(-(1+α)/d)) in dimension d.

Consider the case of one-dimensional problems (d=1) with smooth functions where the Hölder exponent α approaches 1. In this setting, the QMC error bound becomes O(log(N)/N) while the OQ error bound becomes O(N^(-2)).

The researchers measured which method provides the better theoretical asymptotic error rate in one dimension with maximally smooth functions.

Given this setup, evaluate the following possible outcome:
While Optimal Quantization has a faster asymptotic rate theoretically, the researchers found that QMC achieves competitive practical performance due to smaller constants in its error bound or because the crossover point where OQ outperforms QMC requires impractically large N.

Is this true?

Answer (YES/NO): NO